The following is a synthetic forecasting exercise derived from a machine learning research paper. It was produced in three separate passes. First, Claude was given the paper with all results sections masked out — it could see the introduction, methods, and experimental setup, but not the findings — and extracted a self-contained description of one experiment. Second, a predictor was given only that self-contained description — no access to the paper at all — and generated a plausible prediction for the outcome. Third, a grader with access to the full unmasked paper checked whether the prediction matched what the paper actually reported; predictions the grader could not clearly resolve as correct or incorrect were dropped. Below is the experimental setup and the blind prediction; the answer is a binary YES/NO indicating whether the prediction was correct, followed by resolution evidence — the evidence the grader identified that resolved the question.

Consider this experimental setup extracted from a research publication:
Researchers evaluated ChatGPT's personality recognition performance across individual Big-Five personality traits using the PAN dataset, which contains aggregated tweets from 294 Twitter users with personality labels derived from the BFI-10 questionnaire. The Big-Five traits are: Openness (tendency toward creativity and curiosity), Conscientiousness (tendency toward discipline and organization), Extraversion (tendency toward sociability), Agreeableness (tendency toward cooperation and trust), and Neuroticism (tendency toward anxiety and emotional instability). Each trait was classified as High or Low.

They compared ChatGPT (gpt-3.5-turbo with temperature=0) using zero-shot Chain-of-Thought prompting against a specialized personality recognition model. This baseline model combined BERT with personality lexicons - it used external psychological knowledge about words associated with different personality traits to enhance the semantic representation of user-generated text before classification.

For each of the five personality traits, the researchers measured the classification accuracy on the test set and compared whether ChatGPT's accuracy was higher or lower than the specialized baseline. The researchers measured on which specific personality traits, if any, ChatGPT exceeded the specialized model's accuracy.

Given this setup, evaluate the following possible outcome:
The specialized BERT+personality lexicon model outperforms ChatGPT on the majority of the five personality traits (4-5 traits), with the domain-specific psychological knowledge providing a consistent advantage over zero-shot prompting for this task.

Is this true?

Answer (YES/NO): NO